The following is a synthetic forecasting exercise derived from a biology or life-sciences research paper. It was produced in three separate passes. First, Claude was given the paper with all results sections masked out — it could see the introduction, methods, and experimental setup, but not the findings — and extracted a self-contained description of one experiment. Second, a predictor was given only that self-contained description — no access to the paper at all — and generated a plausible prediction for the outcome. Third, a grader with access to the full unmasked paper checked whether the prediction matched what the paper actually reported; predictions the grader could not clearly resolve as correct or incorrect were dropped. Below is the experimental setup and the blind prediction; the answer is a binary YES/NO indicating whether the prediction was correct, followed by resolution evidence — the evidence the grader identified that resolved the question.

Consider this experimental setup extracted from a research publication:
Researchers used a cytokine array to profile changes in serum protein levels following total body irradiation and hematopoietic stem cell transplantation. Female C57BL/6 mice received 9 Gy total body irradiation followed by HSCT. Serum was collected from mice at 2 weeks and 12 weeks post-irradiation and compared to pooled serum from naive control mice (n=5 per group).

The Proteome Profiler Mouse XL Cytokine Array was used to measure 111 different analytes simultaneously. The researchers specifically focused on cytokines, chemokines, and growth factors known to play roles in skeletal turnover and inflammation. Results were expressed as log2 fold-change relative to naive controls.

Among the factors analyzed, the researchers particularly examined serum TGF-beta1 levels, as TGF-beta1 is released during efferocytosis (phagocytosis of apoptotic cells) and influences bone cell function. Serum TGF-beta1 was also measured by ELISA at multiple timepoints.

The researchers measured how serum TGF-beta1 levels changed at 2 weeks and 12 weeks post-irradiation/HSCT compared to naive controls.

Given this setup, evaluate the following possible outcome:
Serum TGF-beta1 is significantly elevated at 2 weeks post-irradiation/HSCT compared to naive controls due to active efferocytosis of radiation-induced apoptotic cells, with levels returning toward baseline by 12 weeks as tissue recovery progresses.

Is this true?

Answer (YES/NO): NO